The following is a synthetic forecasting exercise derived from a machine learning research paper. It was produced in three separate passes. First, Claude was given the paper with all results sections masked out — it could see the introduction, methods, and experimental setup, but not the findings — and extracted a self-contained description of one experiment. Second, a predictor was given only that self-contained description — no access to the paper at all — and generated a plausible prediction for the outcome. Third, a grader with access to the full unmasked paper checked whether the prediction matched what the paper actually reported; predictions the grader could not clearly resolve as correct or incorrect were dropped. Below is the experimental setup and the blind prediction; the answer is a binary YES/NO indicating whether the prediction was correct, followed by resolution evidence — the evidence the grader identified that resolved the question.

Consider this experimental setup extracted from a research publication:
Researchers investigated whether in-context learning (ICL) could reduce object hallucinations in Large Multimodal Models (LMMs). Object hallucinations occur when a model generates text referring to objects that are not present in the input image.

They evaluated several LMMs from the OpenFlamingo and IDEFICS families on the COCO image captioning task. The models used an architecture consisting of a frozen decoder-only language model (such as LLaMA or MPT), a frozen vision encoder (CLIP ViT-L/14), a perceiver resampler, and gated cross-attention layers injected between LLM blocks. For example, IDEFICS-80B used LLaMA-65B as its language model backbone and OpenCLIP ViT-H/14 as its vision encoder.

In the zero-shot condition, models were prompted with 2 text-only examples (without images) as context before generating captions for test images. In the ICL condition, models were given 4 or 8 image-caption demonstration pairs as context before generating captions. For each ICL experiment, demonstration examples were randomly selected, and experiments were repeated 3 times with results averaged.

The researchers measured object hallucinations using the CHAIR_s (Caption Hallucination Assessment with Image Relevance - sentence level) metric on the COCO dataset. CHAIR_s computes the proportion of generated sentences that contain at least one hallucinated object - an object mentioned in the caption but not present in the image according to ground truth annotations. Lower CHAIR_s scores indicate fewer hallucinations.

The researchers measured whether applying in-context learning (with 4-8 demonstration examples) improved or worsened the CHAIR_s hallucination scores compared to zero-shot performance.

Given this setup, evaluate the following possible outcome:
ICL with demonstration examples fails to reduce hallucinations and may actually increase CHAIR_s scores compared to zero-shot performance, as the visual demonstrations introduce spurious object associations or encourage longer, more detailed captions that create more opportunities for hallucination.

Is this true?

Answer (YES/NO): NO